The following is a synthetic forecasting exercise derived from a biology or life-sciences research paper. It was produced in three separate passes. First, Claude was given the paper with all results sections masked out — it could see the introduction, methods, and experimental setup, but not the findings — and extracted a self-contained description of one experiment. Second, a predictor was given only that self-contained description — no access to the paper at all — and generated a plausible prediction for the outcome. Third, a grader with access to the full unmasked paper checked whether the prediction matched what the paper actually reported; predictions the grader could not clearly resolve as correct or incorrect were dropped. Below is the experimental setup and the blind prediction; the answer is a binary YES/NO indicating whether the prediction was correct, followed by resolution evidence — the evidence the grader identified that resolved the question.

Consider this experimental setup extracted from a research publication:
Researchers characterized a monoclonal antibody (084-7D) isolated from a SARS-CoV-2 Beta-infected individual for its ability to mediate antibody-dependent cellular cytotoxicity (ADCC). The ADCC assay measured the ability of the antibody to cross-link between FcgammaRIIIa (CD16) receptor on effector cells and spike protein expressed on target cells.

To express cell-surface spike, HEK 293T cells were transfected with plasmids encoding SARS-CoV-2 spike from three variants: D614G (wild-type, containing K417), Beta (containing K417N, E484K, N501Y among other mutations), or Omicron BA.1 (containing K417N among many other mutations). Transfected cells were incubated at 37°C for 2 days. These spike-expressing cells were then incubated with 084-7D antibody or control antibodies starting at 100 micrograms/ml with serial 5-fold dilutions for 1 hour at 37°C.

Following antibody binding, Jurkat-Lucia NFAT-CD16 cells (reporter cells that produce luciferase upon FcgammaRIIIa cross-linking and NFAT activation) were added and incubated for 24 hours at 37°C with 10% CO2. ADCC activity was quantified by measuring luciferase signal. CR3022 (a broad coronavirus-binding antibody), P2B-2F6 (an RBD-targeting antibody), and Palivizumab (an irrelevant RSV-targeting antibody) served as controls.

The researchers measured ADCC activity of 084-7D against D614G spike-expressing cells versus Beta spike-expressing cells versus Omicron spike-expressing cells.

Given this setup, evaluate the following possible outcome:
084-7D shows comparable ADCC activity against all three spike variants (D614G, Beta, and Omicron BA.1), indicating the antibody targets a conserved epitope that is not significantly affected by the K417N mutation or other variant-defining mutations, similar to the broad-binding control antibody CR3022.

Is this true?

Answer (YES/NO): NO